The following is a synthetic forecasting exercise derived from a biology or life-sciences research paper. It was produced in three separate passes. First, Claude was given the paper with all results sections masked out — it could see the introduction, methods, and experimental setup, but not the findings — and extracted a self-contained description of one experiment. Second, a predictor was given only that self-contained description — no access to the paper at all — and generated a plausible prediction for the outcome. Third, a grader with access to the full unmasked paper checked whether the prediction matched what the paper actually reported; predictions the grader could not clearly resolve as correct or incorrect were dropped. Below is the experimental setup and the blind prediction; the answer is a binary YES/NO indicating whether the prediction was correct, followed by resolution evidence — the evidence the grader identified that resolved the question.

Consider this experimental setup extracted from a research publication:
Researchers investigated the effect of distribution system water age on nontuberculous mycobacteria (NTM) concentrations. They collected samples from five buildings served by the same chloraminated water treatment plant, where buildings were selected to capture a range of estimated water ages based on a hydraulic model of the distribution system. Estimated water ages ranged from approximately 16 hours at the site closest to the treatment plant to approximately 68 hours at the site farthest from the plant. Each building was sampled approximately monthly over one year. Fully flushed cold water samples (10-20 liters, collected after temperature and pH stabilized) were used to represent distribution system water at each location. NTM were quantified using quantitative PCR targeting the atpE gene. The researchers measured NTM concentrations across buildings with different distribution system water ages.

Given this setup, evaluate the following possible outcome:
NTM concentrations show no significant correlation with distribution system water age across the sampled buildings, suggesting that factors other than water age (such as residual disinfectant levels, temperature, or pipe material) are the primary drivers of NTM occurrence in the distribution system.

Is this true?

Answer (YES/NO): YES